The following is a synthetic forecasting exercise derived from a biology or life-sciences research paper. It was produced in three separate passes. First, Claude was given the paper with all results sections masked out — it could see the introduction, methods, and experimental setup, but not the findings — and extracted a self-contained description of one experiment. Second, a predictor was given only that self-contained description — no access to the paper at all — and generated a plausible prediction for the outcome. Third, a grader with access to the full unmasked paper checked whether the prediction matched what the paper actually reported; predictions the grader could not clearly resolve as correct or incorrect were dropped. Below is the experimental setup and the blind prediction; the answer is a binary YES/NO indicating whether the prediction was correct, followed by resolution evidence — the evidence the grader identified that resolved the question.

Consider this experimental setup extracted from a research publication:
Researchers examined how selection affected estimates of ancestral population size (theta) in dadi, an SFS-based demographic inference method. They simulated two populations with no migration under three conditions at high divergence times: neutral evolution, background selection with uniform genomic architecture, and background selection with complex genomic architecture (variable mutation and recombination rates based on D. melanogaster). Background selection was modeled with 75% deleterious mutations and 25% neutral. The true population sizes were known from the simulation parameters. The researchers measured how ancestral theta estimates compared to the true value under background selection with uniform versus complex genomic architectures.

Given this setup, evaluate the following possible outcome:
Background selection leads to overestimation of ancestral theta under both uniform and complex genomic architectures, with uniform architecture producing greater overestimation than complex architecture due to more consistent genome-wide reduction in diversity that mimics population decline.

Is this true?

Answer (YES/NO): NO